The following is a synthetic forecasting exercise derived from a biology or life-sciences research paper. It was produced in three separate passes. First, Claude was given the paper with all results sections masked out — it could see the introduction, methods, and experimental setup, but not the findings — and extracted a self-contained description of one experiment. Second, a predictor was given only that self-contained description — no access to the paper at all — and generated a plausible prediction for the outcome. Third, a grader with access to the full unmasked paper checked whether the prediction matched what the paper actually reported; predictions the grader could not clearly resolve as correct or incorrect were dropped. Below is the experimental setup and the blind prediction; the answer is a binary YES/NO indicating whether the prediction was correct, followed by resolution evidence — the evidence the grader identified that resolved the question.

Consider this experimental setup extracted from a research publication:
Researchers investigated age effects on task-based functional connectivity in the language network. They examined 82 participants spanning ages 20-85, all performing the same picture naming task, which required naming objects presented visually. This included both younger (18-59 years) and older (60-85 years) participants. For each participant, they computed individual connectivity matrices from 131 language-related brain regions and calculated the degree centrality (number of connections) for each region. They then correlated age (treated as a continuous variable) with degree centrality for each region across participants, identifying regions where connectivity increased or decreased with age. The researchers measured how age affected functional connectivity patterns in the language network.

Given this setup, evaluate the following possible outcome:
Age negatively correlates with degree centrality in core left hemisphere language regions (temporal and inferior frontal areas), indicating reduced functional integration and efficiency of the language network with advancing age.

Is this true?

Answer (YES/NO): NO